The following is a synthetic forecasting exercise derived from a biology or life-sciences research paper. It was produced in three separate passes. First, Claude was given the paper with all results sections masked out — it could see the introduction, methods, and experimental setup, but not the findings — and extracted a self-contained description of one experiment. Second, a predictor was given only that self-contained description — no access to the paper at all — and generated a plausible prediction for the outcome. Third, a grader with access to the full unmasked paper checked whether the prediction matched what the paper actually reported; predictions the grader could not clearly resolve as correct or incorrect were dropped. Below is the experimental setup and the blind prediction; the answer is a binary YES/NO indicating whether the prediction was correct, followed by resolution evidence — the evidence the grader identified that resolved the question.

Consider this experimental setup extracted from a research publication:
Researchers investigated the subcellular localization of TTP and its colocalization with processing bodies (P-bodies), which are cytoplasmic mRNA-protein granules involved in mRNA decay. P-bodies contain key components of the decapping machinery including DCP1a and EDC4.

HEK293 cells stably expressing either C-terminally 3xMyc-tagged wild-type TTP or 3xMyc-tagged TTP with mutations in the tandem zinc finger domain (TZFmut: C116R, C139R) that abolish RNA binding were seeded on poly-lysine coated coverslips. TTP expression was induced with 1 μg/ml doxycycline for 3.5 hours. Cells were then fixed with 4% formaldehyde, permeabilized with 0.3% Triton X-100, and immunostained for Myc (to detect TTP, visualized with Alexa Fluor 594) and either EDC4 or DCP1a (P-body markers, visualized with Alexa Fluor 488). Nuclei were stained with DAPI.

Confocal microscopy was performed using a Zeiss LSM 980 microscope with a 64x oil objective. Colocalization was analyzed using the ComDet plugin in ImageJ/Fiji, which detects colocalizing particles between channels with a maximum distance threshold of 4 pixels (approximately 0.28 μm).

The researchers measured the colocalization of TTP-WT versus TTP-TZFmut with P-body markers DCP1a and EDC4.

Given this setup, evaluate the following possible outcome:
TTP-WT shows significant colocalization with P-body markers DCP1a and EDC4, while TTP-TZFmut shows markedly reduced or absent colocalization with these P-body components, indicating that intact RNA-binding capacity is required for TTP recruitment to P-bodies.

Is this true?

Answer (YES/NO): YES